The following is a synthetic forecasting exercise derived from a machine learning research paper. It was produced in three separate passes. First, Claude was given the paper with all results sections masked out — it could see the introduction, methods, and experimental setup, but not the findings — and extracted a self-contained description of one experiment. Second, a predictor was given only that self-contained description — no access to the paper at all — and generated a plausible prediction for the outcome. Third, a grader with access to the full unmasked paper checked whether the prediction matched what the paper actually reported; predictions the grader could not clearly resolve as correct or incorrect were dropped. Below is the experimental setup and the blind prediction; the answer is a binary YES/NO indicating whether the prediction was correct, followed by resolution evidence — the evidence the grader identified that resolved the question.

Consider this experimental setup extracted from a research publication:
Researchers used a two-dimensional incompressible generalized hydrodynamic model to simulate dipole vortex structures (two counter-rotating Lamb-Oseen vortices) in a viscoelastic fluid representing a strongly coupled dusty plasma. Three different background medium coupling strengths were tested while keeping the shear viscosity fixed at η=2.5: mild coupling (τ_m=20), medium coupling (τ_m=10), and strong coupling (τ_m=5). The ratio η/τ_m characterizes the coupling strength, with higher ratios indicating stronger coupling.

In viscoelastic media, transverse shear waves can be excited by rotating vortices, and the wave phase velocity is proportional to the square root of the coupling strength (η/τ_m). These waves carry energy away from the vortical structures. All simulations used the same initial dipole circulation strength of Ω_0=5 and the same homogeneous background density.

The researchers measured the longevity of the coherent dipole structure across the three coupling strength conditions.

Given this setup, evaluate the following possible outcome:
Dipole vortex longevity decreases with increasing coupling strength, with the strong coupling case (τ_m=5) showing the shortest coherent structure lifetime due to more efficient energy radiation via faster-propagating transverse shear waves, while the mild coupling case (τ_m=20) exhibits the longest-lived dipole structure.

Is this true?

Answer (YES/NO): YES